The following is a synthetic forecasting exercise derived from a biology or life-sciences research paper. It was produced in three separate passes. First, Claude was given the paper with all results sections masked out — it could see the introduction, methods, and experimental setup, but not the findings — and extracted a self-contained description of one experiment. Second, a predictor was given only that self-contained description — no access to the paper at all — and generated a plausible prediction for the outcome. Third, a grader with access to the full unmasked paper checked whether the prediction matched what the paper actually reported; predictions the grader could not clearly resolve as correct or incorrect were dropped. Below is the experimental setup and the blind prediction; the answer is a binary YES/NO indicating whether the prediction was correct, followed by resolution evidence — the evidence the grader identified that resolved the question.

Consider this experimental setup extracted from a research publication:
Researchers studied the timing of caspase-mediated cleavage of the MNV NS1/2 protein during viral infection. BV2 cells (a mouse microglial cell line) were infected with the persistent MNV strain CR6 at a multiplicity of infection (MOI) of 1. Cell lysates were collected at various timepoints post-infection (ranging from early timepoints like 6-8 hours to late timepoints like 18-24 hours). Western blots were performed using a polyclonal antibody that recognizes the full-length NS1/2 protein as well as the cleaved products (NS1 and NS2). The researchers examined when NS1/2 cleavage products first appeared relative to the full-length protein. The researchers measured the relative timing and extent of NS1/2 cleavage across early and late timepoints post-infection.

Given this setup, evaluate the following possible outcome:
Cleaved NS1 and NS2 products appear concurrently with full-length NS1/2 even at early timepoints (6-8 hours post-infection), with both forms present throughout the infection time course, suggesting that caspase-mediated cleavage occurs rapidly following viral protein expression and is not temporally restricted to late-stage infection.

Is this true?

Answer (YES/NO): NO